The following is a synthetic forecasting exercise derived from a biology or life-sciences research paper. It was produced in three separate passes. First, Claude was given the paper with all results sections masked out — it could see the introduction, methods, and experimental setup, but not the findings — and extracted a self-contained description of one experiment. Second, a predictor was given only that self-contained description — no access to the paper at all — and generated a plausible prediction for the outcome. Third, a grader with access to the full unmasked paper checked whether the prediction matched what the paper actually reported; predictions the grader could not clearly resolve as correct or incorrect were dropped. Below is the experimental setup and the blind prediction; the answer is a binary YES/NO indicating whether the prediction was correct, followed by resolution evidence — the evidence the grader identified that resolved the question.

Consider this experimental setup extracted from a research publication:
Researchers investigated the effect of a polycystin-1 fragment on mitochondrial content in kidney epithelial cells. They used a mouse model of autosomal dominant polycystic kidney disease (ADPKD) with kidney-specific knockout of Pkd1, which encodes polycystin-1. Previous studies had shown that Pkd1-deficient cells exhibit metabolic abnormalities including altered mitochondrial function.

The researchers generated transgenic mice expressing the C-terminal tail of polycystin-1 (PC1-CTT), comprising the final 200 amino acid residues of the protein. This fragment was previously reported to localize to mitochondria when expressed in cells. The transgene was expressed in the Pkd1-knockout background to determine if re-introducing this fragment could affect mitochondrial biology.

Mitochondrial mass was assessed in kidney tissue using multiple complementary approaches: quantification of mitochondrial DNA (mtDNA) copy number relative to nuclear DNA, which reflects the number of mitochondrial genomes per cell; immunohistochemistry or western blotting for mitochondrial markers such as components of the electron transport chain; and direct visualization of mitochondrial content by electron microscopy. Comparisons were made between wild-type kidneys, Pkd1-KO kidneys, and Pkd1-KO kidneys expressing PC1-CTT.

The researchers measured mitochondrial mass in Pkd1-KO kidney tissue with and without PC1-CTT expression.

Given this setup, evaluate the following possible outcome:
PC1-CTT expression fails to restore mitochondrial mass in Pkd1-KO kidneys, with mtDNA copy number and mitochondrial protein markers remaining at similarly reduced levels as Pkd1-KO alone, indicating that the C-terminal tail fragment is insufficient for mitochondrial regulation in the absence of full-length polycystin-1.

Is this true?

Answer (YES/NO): NO